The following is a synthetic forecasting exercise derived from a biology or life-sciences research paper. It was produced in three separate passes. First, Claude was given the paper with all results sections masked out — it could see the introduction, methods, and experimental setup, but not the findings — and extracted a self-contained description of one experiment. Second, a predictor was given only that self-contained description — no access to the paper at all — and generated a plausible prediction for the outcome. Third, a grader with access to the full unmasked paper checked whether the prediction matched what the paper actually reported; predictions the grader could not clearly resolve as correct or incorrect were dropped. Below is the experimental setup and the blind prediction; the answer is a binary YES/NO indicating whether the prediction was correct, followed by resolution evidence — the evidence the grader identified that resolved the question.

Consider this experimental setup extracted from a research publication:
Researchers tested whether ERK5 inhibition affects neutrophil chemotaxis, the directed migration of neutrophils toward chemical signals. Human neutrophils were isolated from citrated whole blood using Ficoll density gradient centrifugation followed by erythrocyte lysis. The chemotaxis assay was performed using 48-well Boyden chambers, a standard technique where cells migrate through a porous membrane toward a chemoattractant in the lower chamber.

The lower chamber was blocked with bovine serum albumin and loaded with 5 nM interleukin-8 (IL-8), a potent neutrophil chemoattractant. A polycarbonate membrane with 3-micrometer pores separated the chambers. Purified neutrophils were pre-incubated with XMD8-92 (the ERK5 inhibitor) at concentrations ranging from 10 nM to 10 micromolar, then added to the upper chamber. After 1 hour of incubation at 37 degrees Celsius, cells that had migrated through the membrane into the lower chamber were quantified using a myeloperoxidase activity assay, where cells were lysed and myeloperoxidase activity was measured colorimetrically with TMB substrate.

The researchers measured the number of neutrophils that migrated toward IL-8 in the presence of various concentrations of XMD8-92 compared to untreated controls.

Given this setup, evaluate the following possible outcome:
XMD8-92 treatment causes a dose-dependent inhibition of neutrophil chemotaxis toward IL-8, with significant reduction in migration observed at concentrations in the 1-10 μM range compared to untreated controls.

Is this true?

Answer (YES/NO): NO